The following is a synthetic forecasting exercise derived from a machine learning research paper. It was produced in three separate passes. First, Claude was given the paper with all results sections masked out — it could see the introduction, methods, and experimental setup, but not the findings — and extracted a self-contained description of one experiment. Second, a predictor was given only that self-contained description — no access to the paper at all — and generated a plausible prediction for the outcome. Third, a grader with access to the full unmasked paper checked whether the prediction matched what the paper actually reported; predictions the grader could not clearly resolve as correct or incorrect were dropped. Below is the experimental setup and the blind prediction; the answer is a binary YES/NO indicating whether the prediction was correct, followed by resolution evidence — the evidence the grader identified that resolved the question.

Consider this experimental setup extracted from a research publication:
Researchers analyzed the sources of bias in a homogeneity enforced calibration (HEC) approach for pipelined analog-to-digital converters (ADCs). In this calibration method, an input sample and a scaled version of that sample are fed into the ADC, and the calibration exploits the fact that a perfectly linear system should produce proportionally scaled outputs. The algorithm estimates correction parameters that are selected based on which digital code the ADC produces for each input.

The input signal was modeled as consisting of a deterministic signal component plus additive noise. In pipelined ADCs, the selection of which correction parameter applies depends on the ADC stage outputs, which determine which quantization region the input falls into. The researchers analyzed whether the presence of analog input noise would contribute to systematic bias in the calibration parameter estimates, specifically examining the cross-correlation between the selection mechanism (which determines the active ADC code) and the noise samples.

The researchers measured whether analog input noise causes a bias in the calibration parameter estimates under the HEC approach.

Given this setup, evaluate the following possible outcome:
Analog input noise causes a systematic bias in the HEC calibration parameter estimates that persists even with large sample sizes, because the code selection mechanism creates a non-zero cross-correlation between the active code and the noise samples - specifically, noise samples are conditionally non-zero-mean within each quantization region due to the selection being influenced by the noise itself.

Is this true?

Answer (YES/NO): YES